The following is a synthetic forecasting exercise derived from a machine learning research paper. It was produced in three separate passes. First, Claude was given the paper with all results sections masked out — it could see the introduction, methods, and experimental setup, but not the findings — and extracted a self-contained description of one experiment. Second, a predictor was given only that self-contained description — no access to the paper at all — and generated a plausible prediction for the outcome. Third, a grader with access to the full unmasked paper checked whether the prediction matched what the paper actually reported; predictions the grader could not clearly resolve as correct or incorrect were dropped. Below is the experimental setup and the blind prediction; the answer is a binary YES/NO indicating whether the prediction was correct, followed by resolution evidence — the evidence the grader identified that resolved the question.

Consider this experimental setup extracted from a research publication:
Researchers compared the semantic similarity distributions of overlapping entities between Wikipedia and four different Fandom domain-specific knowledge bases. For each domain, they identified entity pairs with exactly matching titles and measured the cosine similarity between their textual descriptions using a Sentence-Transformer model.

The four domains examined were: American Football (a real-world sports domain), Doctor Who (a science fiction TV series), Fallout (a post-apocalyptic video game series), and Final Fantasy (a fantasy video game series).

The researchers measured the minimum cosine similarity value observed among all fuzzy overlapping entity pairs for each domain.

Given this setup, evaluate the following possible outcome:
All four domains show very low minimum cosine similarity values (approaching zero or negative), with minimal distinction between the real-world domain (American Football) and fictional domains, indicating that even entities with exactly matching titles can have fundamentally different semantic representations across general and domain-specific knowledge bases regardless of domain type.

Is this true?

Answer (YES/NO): NO